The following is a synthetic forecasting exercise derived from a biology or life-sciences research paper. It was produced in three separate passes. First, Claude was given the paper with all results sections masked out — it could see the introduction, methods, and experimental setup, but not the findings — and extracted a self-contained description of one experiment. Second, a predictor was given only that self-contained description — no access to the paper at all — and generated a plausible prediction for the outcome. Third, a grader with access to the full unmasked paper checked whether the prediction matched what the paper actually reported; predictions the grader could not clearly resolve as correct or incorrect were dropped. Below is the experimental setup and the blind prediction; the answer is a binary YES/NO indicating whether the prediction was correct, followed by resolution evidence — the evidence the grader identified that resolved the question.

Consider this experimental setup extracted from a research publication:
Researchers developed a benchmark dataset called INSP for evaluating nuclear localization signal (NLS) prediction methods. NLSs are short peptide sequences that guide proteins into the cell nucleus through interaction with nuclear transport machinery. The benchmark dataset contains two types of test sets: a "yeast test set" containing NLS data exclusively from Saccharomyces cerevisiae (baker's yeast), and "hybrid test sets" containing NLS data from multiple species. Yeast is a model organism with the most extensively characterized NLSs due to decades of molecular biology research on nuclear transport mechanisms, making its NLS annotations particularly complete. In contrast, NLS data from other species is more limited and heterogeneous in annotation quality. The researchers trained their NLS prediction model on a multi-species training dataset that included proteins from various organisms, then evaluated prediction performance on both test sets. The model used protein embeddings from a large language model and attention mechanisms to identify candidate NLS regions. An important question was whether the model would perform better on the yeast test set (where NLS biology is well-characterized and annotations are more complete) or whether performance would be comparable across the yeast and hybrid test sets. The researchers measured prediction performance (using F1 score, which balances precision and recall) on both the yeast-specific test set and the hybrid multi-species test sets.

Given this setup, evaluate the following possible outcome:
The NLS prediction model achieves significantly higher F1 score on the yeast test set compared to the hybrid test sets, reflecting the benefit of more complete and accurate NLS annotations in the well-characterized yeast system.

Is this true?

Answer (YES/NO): YES